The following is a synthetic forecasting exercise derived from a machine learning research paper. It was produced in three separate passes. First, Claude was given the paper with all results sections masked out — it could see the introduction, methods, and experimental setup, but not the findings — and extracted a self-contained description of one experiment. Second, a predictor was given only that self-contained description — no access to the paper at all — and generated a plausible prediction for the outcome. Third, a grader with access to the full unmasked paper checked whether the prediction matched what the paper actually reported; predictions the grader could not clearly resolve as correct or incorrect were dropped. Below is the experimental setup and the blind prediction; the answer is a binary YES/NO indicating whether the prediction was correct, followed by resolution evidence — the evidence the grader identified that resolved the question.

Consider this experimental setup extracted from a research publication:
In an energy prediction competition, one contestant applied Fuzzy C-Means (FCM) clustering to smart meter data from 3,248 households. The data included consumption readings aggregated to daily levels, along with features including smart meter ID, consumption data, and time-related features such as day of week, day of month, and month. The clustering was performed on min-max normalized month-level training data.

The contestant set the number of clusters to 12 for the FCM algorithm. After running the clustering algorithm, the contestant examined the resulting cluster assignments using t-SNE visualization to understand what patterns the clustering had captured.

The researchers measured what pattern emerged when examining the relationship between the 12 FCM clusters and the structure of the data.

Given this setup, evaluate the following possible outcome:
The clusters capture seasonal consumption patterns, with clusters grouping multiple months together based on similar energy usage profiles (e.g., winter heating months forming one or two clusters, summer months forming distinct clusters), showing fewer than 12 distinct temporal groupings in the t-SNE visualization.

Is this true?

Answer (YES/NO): NO